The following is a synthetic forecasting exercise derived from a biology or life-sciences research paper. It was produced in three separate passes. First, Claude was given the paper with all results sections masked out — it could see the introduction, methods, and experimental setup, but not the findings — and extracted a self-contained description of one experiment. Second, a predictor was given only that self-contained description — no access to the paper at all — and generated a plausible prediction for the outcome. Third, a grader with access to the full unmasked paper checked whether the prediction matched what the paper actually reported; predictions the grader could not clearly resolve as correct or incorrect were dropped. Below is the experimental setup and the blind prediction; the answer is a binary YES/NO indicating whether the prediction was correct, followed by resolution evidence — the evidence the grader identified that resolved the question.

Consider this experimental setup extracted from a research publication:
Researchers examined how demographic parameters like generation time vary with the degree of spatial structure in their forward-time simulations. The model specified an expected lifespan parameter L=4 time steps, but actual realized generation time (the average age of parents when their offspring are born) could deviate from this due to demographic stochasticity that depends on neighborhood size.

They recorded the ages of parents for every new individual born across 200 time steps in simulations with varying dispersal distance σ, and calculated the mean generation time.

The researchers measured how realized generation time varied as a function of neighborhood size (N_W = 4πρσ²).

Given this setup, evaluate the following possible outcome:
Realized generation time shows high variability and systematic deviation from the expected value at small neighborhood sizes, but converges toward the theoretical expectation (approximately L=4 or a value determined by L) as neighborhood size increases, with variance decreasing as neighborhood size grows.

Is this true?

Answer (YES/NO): NO